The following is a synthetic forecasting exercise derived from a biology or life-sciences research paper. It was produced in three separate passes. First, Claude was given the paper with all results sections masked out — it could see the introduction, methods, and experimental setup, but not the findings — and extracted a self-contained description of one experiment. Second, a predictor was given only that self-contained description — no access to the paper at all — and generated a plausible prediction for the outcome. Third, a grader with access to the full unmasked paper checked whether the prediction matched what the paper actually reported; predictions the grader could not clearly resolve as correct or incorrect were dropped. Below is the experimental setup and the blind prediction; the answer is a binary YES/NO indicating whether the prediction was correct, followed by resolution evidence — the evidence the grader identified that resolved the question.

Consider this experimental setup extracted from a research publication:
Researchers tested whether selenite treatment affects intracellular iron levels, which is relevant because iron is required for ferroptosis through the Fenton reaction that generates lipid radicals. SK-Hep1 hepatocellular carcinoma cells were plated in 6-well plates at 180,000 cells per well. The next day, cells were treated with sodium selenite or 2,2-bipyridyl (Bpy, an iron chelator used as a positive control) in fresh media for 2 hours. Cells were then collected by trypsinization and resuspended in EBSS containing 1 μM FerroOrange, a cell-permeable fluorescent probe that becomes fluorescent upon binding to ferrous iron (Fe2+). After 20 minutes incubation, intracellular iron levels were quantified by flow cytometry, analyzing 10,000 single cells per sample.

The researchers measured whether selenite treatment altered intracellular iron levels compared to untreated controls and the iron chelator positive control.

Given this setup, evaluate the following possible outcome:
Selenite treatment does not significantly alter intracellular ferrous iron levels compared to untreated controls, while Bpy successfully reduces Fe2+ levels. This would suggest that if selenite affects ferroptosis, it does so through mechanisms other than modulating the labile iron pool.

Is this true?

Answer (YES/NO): YES